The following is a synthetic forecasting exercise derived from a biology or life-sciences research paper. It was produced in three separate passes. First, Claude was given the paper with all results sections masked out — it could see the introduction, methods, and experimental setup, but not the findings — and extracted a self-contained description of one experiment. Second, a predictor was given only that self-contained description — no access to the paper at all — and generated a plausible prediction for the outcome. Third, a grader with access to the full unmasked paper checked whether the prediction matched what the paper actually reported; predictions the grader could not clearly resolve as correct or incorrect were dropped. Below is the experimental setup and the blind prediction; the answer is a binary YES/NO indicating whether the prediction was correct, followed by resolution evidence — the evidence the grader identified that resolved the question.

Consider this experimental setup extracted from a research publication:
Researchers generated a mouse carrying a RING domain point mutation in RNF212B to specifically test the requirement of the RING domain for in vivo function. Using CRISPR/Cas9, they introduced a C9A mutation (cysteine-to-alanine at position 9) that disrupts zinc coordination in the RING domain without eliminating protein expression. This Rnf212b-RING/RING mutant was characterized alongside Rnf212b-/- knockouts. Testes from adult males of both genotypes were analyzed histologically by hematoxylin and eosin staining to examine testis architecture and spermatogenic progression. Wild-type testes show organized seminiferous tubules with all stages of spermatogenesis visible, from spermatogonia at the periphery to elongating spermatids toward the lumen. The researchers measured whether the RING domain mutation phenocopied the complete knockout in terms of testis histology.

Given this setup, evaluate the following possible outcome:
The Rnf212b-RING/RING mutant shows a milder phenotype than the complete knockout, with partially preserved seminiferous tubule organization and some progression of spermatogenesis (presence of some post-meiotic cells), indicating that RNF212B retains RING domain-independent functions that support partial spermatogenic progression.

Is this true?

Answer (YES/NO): NO